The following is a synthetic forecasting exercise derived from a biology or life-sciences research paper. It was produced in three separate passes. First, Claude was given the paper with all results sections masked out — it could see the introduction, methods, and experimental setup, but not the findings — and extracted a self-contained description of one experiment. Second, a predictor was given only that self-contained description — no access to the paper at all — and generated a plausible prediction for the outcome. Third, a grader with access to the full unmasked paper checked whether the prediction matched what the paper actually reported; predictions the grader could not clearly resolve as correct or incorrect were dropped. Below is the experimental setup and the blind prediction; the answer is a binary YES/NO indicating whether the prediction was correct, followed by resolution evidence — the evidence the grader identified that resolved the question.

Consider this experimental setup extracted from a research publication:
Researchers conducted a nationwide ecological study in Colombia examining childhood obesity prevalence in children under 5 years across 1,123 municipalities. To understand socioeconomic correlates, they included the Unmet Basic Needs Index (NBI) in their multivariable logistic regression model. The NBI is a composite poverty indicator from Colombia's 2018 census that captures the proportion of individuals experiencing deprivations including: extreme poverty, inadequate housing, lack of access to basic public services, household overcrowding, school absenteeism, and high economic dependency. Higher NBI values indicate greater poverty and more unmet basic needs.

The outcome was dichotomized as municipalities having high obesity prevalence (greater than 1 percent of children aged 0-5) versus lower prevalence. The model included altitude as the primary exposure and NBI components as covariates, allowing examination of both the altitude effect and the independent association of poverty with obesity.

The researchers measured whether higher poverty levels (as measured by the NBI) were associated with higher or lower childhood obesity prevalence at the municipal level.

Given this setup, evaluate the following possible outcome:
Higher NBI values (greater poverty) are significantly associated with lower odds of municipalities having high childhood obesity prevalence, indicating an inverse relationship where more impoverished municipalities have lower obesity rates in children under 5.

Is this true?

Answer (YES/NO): NO